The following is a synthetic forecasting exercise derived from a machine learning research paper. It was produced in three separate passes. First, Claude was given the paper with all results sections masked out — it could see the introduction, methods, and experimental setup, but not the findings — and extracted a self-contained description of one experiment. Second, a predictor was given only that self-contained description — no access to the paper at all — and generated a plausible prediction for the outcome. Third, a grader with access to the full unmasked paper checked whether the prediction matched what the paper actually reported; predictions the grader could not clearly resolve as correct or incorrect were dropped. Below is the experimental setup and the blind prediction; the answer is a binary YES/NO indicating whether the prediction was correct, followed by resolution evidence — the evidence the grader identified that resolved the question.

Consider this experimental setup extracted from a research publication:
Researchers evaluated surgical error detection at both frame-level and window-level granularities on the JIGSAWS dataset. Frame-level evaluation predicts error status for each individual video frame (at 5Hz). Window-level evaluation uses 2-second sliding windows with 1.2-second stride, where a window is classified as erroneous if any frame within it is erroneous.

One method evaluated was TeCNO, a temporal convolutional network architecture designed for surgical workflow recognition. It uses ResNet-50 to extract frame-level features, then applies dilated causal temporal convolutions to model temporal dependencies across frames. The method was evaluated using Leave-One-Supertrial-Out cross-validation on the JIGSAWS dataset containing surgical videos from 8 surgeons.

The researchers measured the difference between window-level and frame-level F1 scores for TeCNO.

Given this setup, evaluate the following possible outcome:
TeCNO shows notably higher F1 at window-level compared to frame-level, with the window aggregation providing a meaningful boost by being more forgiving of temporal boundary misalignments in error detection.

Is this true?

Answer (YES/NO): NO